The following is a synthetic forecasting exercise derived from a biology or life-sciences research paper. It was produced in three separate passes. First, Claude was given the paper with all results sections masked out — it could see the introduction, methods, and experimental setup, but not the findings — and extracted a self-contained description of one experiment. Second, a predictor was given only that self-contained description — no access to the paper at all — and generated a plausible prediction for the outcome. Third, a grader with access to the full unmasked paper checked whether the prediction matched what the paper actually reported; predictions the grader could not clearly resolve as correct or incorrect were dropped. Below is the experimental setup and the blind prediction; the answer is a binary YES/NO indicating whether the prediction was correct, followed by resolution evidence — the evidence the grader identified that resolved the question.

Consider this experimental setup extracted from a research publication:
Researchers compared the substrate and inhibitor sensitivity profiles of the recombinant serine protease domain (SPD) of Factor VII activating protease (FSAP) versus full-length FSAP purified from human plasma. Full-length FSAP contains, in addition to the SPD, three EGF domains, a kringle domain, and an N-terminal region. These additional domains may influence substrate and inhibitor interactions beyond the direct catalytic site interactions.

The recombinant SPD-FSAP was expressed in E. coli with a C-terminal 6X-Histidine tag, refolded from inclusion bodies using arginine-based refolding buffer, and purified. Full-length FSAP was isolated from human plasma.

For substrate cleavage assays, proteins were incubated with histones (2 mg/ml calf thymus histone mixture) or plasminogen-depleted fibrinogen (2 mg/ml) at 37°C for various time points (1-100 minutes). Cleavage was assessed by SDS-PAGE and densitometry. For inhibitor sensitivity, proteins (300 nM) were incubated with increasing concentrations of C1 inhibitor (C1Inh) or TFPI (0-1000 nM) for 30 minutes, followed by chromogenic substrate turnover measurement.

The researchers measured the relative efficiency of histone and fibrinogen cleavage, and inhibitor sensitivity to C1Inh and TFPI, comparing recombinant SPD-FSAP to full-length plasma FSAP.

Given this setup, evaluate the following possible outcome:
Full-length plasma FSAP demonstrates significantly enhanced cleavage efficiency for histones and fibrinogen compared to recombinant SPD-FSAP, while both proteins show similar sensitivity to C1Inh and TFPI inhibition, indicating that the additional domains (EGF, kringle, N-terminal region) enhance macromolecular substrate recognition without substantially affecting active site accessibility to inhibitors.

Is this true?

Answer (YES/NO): NO